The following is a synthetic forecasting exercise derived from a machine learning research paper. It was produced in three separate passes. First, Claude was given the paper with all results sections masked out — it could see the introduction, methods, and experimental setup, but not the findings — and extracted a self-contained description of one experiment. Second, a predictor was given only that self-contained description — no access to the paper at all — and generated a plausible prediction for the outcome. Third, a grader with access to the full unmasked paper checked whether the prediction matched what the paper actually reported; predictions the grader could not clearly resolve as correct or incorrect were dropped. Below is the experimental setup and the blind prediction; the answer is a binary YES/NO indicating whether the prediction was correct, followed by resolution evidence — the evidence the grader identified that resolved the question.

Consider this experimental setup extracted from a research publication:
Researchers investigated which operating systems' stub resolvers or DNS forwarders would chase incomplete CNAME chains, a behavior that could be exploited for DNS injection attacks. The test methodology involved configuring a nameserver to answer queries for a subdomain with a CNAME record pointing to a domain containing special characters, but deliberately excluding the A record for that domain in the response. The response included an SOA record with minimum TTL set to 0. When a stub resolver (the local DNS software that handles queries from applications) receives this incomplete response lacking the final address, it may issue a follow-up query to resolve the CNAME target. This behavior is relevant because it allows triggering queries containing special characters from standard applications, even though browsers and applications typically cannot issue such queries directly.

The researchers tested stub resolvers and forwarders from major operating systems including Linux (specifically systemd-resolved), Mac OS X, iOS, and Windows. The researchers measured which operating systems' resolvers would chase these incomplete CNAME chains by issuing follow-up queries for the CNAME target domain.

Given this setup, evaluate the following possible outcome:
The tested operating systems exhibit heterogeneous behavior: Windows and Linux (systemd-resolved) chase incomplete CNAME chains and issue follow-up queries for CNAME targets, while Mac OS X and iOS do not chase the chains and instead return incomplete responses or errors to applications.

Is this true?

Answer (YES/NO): NO